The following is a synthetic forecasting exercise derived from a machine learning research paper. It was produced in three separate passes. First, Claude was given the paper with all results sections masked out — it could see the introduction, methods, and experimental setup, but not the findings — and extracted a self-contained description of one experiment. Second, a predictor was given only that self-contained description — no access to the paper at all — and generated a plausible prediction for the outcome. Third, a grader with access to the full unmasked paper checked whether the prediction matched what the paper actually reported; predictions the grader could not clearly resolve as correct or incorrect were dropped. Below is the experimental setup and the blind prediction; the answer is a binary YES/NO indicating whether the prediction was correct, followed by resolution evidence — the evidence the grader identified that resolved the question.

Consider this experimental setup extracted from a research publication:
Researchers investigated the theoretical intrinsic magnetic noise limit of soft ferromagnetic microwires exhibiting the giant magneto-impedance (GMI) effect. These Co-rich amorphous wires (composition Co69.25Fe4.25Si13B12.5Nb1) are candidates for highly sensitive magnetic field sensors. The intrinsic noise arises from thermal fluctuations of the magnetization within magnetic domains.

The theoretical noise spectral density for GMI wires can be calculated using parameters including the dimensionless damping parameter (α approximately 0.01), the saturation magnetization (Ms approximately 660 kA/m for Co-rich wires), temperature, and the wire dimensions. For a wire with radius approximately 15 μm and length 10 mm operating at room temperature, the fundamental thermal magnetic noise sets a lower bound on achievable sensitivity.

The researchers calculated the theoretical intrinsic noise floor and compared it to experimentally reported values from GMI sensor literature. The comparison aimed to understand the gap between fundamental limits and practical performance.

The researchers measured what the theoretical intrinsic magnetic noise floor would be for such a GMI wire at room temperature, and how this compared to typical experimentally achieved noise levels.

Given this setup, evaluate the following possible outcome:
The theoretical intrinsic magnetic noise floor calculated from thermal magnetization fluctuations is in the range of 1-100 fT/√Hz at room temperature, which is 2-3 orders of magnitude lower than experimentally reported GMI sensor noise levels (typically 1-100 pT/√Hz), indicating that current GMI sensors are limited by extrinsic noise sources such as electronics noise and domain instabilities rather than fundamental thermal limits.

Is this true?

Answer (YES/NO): YES